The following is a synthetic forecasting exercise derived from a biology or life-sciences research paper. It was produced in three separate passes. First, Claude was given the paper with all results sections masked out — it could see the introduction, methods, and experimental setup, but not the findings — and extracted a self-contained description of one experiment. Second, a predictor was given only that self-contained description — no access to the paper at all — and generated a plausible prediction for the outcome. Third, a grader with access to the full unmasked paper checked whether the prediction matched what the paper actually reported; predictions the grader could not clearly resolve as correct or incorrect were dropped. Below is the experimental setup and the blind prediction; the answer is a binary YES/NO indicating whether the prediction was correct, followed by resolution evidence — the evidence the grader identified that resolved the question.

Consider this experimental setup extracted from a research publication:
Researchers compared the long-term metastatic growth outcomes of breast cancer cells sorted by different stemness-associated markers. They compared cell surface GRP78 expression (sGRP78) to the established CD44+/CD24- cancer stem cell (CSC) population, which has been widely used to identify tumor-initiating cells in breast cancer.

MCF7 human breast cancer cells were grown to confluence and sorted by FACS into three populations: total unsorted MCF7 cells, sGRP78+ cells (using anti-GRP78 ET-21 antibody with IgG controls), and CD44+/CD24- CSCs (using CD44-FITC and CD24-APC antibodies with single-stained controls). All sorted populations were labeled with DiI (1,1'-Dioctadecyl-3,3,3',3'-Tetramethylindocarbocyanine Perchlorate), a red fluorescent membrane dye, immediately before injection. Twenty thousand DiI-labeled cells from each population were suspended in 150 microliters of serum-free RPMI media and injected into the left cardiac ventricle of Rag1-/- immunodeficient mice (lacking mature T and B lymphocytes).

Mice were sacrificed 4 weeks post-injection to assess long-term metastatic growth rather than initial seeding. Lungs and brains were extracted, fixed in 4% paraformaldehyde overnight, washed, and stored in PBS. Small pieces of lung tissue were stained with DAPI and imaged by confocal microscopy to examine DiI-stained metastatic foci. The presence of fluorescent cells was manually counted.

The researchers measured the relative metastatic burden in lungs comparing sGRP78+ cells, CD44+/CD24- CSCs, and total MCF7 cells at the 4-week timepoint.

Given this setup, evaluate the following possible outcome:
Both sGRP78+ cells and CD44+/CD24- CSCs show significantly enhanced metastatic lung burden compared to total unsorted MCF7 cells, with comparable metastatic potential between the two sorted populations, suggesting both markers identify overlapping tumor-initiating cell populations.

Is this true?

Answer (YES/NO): NO